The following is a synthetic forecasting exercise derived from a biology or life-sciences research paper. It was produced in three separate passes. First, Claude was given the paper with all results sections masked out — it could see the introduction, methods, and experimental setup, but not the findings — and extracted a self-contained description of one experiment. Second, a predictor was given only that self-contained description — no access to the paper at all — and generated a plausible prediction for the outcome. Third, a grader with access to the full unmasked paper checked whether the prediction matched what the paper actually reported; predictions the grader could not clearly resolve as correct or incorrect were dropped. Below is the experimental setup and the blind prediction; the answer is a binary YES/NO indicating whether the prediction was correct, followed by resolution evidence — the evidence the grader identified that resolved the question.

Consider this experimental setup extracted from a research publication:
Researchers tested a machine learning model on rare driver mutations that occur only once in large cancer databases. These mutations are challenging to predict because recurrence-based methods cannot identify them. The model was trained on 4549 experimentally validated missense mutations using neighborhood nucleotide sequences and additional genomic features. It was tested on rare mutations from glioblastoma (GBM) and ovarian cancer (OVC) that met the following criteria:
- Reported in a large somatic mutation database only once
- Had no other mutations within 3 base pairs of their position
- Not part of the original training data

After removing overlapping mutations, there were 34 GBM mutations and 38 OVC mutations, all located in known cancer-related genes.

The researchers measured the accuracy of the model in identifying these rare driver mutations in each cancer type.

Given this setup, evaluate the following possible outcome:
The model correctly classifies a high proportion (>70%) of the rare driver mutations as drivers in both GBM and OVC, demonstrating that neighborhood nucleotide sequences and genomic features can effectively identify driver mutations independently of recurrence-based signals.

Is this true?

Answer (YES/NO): NO